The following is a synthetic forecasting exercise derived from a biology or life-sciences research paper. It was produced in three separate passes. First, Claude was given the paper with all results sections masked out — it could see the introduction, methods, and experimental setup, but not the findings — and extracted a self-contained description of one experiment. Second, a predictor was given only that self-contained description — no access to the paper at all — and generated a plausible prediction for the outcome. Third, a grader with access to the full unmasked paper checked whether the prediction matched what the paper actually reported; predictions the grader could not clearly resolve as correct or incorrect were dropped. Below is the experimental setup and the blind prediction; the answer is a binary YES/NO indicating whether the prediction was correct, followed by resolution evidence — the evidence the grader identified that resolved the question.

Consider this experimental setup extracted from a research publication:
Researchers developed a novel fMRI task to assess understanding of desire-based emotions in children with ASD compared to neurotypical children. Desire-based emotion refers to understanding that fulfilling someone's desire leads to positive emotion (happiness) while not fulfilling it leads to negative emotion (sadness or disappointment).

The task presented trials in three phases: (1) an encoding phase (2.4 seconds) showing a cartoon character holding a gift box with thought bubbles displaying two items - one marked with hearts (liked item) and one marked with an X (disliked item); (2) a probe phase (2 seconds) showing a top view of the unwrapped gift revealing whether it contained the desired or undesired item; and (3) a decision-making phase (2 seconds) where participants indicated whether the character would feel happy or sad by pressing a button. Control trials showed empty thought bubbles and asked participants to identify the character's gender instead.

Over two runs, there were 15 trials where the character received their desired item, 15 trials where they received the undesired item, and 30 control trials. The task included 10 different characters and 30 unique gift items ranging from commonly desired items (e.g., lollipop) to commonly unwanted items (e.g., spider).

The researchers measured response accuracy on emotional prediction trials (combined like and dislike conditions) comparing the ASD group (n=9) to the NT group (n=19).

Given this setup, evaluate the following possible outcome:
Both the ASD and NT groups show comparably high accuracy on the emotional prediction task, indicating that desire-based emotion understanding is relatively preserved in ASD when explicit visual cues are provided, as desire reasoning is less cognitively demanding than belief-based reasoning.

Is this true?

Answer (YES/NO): NO